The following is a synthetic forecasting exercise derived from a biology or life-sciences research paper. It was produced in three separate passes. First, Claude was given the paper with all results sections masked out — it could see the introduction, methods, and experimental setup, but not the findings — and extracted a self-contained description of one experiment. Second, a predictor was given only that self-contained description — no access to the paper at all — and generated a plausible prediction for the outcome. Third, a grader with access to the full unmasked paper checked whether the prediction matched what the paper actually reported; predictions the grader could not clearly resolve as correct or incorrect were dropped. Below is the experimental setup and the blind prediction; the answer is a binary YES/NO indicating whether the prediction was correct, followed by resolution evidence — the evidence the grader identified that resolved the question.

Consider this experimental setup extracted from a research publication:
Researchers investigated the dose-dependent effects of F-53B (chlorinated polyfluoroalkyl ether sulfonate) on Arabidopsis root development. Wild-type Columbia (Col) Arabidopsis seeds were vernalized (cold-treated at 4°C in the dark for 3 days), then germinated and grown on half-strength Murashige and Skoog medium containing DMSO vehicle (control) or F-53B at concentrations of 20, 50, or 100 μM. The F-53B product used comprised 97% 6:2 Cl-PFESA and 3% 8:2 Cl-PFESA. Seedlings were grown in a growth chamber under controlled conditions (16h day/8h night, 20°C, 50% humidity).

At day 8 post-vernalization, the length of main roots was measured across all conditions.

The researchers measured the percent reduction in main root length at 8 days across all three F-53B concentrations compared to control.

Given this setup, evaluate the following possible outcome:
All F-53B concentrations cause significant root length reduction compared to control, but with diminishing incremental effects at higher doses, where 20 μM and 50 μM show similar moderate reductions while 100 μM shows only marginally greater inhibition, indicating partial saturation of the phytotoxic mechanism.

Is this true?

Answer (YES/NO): NO